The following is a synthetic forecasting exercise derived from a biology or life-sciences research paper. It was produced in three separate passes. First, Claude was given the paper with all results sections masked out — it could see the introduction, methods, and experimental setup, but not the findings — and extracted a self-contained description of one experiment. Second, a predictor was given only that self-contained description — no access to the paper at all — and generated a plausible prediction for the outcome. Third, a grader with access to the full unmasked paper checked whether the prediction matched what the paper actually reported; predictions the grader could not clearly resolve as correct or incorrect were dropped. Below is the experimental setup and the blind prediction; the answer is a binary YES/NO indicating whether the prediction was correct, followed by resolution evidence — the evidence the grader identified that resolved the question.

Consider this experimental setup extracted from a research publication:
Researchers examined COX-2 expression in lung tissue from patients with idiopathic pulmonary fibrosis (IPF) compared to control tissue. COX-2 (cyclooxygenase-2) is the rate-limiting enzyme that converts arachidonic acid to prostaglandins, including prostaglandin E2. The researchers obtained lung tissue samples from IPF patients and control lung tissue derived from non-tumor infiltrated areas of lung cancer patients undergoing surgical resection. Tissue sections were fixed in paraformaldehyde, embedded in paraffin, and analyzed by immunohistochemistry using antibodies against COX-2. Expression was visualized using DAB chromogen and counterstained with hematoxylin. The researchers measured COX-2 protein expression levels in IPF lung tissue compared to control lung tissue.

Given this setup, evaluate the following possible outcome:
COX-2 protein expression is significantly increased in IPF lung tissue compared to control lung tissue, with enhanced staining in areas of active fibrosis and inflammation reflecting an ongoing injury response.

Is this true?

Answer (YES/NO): NO